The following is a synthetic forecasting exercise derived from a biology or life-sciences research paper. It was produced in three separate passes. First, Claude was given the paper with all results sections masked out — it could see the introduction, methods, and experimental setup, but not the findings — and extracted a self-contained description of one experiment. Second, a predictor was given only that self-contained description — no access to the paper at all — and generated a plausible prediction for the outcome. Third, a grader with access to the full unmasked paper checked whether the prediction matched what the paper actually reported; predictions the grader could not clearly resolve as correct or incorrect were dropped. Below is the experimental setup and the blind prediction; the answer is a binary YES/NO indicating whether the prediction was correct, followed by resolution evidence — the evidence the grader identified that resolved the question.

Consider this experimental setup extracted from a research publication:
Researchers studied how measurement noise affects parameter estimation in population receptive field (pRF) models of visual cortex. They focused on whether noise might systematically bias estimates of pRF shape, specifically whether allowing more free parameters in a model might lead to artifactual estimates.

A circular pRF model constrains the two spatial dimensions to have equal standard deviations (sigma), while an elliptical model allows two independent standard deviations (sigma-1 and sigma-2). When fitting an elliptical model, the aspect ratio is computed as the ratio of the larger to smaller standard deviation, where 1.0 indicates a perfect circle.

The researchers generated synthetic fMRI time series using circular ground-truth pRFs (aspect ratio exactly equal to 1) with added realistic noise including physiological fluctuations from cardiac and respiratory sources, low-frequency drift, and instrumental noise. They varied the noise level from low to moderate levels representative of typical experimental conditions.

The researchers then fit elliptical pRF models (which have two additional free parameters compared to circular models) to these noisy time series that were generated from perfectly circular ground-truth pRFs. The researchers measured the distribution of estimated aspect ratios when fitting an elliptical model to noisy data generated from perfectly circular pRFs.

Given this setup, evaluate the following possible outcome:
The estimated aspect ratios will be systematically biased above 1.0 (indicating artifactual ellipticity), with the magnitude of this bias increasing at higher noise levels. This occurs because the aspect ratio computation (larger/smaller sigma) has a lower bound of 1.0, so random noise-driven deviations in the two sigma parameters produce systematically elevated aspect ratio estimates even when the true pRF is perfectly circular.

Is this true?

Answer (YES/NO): YES